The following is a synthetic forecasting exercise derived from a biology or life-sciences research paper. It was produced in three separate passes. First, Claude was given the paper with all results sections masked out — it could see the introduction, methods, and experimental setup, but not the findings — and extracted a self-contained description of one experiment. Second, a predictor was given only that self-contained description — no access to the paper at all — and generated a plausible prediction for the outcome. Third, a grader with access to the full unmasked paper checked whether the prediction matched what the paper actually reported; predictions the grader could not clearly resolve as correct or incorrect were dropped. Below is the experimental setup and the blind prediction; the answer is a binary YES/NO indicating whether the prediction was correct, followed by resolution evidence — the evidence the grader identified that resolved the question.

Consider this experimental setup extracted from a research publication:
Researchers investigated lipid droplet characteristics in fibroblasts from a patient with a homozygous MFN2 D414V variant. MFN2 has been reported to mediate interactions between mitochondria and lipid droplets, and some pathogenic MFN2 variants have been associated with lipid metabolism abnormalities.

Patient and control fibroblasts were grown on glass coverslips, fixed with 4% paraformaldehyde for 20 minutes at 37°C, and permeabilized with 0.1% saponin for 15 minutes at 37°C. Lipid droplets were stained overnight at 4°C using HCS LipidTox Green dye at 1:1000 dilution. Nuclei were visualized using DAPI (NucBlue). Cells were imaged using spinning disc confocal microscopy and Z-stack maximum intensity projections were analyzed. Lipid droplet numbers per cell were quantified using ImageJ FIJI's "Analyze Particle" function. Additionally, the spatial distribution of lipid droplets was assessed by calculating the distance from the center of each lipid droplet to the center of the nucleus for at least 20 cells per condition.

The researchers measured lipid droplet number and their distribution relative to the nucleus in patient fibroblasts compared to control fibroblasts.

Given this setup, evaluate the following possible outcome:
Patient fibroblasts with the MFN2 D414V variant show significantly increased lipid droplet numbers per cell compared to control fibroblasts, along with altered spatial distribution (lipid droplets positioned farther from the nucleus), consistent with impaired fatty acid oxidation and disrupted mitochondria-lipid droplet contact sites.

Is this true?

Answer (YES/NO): NO